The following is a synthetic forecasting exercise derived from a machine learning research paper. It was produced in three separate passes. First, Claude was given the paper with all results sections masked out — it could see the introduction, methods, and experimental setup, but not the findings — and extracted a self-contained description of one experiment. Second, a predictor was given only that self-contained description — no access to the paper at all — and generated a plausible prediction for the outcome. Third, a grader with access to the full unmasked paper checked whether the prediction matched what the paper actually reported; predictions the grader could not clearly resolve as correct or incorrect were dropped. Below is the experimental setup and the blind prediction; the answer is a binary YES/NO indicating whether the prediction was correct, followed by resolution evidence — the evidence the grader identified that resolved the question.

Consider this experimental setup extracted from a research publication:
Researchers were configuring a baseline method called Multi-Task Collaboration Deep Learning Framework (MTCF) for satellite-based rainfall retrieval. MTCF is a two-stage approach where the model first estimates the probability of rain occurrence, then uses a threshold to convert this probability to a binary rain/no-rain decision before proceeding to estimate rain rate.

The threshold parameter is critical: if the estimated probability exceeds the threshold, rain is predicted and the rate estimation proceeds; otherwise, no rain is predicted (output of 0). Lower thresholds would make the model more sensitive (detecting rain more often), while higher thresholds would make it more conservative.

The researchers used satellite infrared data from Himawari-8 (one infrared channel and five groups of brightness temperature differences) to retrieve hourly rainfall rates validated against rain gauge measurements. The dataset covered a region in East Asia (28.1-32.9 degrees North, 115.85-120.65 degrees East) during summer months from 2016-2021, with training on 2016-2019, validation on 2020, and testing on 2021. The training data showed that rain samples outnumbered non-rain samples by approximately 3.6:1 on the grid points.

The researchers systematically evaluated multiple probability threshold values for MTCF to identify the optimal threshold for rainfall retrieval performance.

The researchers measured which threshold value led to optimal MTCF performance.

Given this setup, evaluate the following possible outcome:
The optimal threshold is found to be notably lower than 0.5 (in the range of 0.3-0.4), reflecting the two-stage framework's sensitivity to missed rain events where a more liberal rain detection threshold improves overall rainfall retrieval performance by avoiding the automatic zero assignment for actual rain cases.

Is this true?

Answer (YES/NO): NO